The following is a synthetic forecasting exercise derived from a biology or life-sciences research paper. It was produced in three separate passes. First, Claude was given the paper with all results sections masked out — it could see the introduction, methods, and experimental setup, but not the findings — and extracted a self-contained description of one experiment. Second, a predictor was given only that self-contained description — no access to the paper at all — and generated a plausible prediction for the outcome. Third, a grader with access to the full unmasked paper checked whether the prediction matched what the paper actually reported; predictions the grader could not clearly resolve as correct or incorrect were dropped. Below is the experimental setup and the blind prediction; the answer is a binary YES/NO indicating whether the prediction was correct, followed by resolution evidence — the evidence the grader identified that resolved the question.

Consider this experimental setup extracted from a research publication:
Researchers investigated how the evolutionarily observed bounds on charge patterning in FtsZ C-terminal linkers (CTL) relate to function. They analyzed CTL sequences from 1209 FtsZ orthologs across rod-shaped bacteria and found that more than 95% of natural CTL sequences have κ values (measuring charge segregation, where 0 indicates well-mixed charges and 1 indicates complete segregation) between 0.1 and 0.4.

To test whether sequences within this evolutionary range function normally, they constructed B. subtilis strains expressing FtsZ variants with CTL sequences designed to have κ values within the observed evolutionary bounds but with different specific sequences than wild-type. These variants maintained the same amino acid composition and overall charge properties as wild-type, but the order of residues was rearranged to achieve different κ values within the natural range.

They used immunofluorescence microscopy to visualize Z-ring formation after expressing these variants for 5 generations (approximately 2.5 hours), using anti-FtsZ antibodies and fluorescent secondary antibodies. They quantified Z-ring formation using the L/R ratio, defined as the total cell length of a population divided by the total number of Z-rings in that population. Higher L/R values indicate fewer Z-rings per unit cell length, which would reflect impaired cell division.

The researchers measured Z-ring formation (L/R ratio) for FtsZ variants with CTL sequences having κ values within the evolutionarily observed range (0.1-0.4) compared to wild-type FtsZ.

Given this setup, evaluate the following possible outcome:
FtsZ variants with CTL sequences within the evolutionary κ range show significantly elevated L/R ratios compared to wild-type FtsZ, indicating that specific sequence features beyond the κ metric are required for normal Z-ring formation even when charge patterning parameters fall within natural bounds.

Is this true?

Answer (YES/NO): NO